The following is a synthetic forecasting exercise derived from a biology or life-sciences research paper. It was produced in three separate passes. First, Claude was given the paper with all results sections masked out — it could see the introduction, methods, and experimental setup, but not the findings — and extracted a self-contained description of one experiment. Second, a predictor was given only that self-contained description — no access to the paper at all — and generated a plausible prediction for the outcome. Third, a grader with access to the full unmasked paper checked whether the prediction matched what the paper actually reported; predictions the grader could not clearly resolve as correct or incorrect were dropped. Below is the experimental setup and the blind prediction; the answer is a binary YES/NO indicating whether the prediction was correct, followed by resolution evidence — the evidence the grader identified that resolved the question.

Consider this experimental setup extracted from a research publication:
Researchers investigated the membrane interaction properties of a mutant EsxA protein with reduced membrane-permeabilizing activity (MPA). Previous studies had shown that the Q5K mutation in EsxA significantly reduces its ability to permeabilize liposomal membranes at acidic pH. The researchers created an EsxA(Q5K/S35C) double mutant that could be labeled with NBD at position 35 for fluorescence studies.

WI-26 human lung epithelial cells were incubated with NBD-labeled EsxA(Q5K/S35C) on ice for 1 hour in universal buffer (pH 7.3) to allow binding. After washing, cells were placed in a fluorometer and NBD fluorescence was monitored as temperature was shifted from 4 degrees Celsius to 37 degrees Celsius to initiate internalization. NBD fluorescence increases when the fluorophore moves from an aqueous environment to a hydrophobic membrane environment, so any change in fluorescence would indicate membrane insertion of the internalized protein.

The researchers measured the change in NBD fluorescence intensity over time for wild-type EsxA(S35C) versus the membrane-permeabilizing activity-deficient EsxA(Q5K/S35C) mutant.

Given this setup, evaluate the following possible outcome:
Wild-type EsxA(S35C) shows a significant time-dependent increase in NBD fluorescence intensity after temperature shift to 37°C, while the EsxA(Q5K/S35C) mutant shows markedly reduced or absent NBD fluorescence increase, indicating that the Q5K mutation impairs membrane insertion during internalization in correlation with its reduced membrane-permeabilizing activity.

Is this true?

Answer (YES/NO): YES